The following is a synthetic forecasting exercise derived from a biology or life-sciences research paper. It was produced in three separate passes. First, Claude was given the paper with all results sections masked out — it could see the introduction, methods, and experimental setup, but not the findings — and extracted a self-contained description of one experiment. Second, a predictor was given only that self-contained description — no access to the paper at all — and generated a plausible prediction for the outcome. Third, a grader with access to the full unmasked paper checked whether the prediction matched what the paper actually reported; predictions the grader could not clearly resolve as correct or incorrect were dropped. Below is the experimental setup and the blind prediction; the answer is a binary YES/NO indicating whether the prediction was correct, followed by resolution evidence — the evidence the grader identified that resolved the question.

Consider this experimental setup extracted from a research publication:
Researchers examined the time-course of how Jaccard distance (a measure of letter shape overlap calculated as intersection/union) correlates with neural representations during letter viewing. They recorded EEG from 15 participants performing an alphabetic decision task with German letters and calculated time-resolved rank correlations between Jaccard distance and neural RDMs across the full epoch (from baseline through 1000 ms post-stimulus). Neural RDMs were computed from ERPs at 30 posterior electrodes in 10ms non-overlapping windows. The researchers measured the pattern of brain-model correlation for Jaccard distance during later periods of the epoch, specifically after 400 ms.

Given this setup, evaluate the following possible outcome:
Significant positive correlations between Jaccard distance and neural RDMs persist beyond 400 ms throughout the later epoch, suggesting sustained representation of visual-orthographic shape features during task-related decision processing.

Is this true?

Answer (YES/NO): NO